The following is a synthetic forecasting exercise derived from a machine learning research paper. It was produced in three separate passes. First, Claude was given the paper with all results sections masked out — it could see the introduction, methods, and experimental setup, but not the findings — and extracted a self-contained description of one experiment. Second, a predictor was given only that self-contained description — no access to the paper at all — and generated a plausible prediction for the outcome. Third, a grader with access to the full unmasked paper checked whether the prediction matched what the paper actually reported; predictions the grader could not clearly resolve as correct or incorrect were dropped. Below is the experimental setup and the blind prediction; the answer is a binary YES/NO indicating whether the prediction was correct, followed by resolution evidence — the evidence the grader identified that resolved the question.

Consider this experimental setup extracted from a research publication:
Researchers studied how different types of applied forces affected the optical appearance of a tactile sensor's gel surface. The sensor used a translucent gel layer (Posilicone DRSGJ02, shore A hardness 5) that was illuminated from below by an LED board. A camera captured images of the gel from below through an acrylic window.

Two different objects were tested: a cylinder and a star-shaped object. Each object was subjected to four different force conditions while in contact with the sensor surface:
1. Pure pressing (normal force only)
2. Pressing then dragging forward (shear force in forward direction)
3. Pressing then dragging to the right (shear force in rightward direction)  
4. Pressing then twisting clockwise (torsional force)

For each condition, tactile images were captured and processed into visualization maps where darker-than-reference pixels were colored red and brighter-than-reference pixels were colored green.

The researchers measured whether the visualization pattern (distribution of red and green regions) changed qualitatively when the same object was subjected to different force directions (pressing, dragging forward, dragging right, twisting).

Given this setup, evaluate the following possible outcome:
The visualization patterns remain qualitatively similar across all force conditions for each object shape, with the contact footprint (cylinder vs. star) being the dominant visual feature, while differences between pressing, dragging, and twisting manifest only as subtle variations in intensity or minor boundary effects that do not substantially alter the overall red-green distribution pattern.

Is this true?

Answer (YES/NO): NO